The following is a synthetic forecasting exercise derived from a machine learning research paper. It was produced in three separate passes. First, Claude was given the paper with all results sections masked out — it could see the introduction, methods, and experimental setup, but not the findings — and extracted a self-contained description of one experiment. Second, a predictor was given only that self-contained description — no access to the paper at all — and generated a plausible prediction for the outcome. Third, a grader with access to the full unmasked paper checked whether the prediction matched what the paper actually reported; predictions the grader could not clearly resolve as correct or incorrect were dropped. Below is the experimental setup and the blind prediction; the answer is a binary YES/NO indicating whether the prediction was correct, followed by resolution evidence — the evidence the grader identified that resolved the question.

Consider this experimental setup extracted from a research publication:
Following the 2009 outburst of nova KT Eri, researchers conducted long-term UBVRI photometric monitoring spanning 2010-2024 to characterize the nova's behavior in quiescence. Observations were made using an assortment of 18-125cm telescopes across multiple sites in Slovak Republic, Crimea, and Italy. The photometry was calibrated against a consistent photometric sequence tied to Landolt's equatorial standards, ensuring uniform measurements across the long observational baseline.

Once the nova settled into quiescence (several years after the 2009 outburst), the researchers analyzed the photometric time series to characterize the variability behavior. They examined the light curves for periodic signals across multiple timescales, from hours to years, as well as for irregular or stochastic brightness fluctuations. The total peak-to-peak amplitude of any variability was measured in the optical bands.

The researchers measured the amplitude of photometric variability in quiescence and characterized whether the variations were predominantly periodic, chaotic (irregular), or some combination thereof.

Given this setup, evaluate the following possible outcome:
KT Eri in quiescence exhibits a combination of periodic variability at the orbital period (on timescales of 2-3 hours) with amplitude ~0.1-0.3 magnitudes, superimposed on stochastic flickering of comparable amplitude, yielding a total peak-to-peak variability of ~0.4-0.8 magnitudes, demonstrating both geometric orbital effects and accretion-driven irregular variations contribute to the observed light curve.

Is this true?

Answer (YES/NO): NO